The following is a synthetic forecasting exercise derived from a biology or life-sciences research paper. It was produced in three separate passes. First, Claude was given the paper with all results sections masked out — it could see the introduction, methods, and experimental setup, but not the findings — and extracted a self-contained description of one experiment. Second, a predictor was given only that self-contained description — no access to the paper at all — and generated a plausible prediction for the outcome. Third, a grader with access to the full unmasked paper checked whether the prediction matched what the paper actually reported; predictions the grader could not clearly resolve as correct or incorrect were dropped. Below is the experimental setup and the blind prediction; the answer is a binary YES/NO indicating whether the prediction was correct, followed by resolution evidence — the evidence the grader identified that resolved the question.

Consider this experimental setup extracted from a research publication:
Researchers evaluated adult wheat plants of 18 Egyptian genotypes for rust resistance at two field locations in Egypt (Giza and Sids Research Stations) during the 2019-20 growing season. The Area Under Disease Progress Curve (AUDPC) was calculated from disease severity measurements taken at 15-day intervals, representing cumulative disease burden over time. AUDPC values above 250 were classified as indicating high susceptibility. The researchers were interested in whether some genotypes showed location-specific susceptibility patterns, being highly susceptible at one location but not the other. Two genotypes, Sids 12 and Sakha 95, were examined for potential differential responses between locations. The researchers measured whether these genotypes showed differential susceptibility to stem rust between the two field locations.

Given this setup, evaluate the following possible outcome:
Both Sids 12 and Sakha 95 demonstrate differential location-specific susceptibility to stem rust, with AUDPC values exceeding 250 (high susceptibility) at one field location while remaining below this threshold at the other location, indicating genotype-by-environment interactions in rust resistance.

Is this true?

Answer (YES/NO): YES